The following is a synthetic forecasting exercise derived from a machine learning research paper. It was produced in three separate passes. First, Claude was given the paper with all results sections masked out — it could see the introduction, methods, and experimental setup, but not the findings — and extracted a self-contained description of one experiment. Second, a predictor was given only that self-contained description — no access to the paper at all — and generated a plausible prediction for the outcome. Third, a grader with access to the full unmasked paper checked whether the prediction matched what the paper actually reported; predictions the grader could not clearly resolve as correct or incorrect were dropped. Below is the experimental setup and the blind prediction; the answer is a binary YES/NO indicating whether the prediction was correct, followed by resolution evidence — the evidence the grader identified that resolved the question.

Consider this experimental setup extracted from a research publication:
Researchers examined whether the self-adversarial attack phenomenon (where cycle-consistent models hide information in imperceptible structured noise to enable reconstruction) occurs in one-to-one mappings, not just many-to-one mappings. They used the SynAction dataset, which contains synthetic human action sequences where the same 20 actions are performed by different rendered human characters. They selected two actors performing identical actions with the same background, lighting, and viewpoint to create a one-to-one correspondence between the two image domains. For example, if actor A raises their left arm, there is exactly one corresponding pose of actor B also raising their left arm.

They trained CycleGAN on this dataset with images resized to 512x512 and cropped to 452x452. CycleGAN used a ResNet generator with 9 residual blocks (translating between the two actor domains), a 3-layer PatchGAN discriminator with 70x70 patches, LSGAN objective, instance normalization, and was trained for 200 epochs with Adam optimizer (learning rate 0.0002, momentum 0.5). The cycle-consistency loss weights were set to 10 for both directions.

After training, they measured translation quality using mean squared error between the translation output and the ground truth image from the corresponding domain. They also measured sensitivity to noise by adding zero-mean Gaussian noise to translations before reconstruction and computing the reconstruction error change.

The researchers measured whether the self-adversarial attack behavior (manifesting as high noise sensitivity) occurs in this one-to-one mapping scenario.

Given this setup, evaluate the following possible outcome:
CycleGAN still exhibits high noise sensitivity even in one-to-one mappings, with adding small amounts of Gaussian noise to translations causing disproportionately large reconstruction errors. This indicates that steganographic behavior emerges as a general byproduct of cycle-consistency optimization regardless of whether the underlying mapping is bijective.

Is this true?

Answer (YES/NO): YES